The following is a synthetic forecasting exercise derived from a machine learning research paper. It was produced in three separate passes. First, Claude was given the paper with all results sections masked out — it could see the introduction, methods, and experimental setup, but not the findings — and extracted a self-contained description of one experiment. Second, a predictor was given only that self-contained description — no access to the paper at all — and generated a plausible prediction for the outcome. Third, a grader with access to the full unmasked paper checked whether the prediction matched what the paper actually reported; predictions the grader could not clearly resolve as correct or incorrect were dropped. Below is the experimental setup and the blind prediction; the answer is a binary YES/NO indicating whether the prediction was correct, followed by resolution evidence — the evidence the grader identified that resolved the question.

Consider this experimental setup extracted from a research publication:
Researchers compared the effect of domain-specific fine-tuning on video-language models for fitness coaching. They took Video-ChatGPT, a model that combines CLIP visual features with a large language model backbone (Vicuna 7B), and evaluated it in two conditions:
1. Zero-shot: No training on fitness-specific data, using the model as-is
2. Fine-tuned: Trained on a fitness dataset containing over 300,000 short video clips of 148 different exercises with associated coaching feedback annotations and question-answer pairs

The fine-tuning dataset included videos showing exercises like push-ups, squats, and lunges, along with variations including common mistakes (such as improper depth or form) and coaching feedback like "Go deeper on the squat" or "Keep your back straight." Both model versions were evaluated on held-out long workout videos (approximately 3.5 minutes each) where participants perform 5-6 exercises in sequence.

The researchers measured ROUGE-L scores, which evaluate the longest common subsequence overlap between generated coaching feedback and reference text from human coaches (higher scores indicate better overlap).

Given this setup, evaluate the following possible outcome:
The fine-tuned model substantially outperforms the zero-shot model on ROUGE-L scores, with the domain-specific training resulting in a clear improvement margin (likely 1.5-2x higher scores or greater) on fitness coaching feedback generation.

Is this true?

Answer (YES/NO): NO